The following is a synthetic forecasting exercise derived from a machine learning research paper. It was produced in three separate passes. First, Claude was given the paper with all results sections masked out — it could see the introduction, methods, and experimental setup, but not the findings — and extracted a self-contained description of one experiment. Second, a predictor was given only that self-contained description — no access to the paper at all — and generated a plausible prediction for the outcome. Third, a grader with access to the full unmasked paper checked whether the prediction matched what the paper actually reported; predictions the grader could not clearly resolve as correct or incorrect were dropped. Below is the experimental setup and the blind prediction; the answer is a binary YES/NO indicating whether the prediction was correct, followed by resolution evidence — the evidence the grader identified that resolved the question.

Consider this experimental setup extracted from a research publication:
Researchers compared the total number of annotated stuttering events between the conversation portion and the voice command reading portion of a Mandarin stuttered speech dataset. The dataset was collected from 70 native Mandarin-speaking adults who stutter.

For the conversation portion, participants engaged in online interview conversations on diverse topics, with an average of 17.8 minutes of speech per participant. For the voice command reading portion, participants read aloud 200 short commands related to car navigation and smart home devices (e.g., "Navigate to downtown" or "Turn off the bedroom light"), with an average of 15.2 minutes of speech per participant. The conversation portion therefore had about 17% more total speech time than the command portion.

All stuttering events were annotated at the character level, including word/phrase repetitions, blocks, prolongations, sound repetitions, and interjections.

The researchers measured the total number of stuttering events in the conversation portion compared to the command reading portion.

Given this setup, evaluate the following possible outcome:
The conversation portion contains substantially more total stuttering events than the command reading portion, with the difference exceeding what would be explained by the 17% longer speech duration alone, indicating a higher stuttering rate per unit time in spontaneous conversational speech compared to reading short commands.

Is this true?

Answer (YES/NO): YES